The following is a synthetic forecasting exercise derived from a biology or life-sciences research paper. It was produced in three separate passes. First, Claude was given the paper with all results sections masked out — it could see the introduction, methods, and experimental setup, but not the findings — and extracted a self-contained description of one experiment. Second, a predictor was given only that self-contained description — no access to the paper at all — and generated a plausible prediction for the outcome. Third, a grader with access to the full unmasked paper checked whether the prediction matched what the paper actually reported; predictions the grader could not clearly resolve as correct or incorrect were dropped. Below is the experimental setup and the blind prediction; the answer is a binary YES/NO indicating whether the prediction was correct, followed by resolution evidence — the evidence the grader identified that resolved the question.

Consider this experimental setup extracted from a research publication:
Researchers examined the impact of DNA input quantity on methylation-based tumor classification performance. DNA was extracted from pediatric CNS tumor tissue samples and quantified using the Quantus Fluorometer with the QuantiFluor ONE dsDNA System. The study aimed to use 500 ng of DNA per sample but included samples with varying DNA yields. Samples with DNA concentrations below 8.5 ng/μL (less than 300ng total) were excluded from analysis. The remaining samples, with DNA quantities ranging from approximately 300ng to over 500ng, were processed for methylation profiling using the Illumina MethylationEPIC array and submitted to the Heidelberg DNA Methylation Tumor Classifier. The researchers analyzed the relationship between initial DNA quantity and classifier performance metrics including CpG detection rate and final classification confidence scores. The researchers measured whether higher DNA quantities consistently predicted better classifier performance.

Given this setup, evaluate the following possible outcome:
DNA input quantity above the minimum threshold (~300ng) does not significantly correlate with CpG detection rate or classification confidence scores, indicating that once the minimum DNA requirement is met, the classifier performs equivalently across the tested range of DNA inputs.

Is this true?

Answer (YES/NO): YES